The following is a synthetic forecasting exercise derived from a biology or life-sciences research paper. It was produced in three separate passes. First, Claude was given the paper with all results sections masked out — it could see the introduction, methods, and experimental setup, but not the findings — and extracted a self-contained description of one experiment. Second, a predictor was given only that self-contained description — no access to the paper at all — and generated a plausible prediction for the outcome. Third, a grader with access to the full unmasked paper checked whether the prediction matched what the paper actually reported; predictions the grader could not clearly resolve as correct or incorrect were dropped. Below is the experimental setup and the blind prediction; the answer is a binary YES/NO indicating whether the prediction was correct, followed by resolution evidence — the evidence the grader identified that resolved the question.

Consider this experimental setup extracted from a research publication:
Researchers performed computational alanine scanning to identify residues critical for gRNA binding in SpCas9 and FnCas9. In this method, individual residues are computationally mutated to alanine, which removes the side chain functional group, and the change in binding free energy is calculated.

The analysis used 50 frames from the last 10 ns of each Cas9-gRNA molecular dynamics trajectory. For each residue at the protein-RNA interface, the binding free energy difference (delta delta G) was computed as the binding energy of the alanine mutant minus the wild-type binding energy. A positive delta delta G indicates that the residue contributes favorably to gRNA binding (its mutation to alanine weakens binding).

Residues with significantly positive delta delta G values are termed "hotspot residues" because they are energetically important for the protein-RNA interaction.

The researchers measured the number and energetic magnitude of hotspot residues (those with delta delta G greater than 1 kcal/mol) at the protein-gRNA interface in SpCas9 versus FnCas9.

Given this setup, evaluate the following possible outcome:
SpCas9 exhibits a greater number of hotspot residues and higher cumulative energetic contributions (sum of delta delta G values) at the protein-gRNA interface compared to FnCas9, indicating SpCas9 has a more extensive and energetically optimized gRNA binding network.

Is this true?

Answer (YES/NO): NO